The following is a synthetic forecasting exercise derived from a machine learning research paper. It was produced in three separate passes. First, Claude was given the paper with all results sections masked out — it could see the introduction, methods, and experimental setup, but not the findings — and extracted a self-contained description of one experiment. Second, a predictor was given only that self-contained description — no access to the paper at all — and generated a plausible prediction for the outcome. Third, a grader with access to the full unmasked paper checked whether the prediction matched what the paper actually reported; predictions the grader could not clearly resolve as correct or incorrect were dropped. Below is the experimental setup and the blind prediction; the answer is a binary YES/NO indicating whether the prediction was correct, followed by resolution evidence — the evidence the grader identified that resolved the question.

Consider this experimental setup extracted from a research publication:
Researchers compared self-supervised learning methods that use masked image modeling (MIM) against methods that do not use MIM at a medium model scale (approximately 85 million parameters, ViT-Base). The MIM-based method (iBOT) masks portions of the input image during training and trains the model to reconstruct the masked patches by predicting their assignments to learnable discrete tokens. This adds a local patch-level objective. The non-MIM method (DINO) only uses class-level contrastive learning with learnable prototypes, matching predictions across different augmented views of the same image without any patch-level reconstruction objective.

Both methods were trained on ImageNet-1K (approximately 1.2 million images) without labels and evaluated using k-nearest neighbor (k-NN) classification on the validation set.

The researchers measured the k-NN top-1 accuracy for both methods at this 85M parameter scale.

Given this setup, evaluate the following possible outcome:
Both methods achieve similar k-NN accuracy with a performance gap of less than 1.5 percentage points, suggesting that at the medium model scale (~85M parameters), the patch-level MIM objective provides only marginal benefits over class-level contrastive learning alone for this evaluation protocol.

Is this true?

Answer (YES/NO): YES